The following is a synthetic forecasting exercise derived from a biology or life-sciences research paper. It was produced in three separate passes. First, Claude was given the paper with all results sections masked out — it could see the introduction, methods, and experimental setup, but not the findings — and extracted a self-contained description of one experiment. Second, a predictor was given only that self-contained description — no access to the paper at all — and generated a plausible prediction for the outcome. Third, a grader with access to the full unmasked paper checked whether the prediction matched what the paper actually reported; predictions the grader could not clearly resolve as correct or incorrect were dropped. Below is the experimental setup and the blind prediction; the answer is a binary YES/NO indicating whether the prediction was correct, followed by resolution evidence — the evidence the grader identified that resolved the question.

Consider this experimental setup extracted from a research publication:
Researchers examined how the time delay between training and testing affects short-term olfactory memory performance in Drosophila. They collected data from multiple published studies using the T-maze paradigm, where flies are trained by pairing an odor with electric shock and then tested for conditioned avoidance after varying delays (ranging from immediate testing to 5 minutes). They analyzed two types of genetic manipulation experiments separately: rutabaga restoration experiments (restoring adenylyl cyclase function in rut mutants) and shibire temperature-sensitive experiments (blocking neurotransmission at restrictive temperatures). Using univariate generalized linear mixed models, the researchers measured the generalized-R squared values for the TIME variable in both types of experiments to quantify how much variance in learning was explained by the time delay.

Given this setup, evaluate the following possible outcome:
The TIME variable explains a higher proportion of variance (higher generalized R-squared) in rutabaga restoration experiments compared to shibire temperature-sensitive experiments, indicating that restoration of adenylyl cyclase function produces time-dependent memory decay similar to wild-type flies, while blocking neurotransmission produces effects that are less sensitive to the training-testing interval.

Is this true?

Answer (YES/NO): YES